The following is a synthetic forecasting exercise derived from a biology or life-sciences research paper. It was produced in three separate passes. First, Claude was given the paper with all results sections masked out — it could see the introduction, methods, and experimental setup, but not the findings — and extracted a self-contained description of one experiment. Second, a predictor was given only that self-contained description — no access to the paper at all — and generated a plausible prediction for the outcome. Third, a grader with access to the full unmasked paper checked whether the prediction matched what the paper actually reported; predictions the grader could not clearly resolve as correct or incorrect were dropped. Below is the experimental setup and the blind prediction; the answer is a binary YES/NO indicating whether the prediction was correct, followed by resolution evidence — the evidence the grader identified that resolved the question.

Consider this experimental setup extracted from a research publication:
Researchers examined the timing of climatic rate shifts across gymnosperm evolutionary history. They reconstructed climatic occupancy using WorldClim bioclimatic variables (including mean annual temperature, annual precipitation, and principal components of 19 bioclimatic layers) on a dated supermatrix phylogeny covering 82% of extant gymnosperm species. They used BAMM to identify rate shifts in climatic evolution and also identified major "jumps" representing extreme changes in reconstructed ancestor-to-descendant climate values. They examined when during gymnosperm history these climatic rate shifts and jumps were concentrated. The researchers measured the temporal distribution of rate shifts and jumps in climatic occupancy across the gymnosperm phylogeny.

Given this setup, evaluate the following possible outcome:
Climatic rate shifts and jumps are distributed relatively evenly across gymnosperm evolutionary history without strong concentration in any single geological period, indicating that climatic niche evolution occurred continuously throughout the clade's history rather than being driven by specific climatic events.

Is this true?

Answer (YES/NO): NO